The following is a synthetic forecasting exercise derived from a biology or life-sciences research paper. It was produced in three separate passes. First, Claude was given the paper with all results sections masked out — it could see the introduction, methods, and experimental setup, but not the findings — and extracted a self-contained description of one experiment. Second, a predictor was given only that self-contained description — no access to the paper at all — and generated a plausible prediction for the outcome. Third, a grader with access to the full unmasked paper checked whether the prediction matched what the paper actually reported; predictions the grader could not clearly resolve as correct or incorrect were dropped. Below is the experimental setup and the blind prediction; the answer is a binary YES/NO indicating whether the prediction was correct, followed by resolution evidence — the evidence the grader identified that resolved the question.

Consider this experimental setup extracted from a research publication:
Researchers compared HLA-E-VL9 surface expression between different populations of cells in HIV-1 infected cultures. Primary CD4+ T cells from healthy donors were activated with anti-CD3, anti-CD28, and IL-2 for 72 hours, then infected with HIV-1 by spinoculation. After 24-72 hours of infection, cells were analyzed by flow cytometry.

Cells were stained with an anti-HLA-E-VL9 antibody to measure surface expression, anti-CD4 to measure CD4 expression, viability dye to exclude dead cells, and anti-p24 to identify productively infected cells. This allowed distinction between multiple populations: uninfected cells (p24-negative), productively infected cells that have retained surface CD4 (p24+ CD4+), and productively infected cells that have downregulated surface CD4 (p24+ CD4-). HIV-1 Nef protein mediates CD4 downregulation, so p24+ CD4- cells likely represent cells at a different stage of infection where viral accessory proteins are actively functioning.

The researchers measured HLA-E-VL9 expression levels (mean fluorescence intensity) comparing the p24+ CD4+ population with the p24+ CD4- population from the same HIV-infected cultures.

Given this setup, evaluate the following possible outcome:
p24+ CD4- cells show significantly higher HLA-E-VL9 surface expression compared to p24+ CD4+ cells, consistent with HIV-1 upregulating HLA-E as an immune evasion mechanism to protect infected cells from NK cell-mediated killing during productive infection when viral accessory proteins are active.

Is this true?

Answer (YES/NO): NO